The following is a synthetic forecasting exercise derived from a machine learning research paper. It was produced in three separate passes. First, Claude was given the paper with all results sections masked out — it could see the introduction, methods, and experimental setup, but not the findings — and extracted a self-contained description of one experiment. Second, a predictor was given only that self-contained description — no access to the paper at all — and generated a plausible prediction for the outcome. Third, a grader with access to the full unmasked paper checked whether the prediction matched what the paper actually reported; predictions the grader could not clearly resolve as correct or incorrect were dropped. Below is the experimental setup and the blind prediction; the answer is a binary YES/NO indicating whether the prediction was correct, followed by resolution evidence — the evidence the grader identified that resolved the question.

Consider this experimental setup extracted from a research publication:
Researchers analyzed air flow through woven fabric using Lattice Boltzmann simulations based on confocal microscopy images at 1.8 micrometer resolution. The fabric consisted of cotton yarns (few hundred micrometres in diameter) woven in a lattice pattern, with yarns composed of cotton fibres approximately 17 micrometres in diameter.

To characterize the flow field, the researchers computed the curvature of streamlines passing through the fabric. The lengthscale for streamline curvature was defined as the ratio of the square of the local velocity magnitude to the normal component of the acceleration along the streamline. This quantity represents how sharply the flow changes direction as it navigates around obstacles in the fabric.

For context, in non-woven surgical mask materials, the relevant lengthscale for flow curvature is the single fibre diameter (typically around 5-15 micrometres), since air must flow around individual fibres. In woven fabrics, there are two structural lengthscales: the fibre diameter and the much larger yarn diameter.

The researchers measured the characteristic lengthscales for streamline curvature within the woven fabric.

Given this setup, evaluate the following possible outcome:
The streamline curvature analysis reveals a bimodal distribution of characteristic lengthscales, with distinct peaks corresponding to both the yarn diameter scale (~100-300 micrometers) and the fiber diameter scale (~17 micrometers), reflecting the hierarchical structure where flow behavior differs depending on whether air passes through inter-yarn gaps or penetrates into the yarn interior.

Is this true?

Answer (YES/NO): NO